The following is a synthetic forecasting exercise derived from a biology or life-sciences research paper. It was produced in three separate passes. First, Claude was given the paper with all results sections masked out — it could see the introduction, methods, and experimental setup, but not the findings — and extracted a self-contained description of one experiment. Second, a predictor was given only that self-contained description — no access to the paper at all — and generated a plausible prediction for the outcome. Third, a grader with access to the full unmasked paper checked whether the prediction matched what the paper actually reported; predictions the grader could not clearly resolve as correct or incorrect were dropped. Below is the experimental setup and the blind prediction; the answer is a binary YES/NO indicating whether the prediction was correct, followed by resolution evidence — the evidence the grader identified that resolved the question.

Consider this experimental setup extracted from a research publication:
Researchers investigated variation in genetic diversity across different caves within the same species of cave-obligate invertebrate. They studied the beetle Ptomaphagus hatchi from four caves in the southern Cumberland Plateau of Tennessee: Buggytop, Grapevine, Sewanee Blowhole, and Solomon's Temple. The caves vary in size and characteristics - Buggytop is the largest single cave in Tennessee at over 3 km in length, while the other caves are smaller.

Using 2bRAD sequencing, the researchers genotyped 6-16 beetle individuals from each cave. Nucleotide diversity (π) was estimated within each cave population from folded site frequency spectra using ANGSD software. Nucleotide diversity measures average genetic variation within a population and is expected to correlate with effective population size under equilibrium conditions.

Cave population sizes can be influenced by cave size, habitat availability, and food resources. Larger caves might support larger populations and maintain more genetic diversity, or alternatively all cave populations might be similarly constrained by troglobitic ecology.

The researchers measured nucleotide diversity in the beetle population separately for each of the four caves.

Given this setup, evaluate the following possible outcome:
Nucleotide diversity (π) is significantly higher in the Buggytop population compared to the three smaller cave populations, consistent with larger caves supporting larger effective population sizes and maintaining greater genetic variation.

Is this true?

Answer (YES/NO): YES